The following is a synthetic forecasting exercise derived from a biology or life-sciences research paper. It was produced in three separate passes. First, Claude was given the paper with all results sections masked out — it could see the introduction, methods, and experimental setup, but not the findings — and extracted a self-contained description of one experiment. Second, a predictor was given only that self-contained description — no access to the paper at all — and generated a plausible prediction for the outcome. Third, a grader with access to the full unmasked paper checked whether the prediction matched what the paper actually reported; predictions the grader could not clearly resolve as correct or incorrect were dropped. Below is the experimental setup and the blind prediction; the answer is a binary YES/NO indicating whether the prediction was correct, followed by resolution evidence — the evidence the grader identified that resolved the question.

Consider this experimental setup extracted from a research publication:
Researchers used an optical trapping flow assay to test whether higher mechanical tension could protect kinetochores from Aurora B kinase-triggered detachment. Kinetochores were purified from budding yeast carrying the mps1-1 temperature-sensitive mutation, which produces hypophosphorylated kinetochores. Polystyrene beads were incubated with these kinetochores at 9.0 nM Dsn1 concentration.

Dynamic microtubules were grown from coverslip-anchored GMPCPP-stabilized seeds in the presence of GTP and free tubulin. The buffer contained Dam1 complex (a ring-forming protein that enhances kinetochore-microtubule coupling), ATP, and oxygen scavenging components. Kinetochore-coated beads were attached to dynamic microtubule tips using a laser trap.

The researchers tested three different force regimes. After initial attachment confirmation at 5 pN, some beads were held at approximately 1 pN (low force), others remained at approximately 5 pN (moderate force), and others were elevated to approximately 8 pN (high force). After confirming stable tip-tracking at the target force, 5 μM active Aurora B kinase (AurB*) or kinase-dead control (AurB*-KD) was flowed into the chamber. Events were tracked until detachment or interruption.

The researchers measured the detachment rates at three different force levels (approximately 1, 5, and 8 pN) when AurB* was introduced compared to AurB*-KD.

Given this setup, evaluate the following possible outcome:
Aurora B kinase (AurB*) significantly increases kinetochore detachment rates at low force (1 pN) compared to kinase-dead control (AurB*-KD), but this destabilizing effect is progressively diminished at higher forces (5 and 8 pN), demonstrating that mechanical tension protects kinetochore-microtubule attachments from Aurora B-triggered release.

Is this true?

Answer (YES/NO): NO